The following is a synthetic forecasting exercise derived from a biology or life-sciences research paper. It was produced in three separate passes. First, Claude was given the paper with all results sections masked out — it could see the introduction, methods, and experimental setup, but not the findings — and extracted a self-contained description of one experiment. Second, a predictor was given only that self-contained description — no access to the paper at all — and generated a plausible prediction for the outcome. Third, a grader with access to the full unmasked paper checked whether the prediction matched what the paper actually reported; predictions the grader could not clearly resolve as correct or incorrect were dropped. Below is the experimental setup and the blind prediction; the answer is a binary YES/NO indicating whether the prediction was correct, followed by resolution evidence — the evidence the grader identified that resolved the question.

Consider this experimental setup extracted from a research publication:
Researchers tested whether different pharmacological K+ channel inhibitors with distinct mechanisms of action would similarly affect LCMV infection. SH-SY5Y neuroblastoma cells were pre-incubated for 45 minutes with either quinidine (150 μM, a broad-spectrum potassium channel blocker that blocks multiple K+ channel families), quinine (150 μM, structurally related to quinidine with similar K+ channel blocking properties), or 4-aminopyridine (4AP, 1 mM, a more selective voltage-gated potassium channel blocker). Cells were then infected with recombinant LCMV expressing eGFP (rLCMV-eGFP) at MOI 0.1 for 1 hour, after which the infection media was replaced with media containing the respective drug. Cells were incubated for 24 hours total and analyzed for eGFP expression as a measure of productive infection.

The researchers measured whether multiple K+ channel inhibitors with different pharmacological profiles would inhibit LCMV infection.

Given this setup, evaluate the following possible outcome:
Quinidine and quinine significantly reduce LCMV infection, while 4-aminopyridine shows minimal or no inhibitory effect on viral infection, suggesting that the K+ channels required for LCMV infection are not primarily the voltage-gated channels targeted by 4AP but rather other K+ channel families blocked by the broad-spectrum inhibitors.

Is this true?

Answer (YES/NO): NO